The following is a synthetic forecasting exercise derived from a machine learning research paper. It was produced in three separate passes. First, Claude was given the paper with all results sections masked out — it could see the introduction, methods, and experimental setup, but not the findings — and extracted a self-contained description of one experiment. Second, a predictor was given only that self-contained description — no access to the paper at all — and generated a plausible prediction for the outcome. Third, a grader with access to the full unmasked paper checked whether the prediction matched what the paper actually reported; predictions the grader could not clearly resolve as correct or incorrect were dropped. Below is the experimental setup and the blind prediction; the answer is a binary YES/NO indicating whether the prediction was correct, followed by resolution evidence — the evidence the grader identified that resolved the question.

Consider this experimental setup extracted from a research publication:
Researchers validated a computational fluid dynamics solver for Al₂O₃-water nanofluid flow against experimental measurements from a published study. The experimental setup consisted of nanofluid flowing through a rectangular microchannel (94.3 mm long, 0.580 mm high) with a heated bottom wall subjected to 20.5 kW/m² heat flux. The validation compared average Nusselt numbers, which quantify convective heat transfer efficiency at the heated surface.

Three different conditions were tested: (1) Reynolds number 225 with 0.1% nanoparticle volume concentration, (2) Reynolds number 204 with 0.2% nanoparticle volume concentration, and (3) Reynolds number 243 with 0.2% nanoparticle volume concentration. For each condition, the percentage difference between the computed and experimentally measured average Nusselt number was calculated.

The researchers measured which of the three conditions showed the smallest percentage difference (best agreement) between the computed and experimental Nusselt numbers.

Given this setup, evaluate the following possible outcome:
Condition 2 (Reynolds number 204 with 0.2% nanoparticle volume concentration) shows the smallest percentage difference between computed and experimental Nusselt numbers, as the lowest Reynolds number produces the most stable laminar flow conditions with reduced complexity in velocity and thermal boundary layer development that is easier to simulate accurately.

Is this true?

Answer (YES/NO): YES